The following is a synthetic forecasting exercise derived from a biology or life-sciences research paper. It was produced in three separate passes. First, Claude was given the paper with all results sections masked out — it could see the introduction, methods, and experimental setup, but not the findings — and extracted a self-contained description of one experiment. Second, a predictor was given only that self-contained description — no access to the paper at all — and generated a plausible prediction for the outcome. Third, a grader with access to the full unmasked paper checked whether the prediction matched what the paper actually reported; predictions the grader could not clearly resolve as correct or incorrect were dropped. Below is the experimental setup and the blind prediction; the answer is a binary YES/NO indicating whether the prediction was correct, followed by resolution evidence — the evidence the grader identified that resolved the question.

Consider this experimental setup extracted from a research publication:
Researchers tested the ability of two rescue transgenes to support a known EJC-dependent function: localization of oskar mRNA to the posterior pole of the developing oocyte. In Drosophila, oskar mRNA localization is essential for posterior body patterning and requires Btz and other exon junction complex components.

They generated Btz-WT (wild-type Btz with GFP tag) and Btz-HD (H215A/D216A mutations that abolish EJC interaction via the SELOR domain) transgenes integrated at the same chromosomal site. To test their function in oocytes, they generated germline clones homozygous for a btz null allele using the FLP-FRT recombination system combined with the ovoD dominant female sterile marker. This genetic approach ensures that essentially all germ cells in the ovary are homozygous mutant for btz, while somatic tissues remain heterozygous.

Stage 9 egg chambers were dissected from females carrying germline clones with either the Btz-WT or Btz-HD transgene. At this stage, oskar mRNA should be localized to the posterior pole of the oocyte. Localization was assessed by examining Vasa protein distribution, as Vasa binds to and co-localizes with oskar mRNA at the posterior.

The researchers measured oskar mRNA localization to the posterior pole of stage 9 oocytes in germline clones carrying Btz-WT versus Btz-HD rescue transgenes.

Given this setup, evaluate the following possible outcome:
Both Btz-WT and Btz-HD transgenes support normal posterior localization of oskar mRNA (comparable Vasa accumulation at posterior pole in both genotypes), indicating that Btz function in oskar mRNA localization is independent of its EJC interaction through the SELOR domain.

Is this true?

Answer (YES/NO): NO